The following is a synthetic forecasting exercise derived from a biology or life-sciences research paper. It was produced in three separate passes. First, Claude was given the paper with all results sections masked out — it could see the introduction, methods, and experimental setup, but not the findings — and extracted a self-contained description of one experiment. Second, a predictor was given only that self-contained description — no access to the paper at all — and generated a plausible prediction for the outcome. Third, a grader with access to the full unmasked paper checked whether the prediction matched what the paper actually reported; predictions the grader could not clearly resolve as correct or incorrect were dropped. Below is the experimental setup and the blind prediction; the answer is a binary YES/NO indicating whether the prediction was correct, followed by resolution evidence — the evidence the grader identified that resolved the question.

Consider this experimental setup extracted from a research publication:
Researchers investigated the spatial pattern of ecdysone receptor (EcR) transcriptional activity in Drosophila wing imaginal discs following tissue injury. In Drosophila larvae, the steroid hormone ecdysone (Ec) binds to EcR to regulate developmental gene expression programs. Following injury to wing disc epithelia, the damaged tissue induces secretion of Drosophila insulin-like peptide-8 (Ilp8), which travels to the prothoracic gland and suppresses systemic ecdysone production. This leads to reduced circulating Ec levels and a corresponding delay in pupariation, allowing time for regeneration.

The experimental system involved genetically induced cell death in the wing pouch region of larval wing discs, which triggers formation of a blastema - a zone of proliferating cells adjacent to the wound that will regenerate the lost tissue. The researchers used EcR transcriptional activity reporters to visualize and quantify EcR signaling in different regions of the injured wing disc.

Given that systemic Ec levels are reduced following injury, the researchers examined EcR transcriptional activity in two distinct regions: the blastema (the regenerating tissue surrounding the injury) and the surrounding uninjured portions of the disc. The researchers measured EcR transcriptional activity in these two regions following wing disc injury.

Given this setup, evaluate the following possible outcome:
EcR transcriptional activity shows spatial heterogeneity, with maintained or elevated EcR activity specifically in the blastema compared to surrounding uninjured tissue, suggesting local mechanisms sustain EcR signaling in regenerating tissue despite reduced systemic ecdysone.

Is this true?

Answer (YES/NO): YES